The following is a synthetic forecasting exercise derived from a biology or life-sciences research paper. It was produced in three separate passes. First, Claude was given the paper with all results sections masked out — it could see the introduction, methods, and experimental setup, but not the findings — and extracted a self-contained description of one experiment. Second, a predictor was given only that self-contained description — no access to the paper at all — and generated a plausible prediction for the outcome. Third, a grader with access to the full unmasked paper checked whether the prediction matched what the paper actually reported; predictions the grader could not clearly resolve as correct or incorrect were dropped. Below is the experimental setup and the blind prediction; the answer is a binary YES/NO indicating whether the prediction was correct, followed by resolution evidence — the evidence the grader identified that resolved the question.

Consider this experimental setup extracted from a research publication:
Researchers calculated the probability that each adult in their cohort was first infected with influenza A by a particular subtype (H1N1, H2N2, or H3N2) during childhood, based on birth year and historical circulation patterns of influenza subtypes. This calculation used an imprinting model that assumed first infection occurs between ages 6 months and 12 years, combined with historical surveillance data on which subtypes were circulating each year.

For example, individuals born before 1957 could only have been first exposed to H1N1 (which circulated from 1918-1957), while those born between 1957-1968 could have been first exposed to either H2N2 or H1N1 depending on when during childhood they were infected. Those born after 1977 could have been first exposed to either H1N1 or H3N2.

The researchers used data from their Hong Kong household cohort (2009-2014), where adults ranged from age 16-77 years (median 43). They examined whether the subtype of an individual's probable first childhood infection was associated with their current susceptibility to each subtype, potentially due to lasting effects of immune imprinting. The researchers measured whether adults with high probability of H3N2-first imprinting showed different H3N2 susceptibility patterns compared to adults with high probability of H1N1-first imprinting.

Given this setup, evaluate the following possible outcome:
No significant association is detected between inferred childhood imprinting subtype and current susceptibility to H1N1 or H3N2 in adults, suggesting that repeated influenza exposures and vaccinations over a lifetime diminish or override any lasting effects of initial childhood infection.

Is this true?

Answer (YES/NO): YES